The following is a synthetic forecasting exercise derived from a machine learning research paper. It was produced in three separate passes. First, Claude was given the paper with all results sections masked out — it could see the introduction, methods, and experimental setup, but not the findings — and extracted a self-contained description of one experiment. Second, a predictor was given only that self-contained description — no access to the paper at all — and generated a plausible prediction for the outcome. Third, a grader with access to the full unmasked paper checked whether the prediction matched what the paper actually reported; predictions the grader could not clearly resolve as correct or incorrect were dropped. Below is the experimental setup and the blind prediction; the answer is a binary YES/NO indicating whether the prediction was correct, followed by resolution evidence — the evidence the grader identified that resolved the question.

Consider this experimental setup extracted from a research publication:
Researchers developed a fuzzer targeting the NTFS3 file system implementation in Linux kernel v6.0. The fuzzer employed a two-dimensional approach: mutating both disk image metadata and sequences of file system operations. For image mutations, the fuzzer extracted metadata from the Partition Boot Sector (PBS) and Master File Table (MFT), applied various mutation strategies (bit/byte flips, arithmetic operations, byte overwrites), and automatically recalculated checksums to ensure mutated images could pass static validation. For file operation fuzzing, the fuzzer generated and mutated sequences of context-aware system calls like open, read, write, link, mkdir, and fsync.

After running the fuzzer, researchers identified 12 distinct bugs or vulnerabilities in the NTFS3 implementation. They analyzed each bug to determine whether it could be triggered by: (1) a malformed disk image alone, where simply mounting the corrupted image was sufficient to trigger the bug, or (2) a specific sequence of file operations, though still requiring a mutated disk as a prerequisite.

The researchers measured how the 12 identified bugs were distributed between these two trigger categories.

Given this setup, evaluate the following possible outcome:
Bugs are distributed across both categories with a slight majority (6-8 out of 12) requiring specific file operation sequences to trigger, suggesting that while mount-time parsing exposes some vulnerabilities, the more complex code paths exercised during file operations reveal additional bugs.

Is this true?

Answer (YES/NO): NO